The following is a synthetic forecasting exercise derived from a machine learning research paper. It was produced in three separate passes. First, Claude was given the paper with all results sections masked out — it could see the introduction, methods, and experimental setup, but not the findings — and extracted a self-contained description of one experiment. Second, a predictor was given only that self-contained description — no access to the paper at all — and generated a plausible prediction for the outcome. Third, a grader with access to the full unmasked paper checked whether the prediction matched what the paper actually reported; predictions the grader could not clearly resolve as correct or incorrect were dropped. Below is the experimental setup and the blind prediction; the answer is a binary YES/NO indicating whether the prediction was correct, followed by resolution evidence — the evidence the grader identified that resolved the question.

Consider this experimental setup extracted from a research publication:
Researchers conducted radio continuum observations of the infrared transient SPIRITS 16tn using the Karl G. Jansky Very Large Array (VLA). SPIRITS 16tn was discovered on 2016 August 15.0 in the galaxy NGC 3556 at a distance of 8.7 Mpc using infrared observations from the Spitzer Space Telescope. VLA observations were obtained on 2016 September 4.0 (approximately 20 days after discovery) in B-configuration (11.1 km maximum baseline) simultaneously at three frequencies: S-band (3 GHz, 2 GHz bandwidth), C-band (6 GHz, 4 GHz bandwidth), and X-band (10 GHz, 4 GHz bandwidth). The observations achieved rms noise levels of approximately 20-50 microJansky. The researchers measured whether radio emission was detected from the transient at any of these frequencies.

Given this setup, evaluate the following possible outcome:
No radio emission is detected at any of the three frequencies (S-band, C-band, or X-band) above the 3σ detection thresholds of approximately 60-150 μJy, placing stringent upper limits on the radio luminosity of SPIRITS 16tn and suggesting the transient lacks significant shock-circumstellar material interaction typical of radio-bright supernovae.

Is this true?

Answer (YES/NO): YES